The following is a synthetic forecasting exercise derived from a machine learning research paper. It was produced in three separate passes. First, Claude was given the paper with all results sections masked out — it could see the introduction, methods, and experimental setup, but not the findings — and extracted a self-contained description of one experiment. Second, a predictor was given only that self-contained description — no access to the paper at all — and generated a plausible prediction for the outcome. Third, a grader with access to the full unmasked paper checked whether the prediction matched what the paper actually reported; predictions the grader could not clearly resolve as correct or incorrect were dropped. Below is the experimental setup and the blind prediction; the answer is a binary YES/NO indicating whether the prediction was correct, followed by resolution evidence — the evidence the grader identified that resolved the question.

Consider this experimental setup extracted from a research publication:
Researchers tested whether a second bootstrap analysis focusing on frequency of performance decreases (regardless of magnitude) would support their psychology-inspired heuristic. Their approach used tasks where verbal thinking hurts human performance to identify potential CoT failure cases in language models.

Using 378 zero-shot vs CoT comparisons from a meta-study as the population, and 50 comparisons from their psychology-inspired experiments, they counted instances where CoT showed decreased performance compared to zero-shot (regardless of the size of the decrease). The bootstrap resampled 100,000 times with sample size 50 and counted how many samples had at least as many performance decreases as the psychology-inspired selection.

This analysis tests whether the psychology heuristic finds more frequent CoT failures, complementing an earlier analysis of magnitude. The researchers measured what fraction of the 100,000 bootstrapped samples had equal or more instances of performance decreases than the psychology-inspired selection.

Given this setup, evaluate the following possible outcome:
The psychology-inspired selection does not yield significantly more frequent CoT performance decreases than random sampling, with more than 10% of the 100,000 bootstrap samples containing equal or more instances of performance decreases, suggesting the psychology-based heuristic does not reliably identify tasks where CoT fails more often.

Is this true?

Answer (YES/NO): NO